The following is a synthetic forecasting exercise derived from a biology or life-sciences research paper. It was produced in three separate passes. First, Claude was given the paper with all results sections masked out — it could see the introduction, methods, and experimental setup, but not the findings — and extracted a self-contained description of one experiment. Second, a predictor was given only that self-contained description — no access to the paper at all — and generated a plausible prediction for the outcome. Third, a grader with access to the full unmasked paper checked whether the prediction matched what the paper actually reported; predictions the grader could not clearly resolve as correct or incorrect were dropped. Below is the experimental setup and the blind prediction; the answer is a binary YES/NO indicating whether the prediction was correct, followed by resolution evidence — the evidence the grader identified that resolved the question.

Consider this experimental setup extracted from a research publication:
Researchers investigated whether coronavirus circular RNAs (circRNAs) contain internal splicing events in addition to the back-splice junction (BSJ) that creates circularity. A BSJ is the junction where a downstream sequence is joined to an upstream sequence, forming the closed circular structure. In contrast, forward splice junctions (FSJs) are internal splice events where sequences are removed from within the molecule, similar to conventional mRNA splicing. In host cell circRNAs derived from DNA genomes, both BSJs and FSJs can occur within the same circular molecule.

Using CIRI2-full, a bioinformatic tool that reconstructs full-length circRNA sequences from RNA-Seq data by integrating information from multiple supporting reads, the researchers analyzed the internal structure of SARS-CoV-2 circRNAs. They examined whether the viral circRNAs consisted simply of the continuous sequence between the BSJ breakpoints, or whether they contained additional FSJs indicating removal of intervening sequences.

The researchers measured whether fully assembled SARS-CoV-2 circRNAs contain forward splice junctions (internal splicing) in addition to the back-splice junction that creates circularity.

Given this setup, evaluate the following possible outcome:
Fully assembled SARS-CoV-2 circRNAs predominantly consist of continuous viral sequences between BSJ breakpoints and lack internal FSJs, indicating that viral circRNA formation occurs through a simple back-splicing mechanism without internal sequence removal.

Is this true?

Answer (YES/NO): YES